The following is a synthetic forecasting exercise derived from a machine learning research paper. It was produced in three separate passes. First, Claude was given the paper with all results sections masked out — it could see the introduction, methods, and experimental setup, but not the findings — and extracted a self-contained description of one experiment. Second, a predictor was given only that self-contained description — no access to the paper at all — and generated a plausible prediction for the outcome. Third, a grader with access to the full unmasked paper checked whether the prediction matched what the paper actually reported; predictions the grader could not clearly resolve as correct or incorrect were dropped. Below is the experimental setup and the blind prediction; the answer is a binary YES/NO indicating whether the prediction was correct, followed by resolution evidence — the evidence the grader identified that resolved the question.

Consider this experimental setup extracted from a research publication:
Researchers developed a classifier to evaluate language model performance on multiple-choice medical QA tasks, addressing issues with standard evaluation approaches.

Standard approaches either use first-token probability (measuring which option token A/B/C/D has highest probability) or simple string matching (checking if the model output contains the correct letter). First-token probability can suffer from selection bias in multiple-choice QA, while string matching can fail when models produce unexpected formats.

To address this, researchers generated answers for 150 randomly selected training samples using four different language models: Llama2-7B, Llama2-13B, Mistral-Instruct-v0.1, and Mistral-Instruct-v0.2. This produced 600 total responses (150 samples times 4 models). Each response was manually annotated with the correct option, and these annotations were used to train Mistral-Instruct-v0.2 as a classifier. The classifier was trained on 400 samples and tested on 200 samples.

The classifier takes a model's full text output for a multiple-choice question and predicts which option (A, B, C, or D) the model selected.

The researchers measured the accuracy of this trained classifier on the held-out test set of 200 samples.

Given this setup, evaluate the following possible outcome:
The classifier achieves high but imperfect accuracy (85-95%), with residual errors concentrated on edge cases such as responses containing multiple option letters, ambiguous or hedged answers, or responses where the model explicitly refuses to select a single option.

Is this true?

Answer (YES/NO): NO